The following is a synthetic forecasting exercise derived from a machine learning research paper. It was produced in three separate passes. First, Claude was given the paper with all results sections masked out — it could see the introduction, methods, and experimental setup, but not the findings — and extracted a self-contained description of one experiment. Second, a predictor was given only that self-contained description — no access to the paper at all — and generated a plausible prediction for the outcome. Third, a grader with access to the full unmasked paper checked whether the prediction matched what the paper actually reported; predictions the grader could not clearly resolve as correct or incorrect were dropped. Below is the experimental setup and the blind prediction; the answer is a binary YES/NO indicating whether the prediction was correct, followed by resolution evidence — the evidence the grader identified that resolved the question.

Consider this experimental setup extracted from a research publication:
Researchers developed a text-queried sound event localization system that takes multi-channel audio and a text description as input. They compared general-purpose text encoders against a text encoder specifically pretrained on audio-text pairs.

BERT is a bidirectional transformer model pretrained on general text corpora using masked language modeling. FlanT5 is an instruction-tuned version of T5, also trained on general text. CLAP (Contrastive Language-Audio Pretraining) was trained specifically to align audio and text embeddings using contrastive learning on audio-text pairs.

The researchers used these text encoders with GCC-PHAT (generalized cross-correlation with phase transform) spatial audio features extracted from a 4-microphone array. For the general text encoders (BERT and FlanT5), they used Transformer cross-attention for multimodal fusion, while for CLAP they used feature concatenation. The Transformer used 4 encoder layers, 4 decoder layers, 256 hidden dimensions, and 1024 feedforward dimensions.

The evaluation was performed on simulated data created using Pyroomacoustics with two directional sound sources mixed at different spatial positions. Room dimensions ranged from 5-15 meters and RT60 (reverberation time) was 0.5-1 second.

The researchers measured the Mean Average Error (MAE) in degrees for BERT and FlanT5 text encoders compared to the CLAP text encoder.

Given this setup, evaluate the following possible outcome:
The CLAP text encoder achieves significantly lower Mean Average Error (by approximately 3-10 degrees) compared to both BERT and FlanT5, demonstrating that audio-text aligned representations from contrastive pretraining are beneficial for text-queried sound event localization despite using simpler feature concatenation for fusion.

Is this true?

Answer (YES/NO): NO